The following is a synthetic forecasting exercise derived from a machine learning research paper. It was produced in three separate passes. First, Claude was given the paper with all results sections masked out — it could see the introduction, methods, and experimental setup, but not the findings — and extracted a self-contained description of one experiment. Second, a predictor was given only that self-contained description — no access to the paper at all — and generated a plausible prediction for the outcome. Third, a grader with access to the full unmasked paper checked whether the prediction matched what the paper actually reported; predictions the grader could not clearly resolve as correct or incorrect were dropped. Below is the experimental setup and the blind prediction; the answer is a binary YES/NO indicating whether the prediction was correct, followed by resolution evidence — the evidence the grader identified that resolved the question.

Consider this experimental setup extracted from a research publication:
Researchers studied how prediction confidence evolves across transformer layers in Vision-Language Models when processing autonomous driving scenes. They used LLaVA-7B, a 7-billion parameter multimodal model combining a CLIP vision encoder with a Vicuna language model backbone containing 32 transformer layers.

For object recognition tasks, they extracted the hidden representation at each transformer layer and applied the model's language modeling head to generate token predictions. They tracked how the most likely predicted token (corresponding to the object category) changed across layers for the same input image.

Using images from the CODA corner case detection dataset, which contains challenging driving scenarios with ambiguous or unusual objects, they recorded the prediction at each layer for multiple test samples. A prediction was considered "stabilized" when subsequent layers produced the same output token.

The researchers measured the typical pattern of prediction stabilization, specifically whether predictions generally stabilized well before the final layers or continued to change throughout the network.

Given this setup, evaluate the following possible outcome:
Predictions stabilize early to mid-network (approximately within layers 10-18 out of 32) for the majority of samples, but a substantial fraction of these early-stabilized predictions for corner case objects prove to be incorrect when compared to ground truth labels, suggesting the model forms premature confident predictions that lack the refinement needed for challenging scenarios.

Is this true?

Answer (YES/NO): NO